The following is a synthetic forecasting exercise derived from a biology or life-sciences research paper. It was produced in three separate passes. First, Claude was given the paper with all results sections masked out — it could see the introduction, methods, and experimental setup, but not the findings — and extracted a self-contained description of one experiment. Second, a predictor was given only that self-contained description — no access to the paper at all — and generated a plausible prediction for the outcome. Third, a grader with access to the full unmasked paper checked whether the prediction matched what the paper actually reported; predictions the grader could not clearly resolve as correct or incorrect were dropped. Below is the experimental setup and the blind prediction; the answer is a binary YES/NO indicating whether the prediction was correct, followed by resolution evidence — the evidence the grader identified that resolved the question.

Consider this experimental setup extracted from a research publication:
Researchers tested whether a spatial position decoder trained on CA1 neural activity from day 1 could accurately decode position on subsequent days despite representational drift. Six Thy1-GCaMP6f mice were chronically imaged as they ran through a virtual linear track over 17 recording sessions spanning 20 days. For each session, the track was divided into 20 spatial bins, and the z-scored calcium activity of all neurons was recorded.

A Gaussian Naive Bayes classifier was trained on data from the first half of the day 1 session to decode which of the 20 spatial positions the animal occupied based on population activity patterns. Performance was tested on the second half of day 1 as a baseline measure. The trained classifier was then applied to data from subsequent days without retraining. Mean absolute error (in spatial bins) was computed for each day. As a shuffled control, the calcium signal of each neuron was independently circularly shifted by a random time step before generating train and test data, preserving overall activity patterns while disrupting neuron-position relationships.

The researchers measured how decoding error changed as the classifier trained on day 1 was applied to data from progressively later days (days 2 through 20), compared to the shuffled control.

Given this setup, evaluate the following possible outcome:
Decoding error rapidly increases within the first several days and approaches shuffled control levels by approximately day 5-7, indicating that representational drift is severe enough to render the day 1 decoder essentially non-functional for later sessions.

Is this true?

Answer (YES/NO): YES